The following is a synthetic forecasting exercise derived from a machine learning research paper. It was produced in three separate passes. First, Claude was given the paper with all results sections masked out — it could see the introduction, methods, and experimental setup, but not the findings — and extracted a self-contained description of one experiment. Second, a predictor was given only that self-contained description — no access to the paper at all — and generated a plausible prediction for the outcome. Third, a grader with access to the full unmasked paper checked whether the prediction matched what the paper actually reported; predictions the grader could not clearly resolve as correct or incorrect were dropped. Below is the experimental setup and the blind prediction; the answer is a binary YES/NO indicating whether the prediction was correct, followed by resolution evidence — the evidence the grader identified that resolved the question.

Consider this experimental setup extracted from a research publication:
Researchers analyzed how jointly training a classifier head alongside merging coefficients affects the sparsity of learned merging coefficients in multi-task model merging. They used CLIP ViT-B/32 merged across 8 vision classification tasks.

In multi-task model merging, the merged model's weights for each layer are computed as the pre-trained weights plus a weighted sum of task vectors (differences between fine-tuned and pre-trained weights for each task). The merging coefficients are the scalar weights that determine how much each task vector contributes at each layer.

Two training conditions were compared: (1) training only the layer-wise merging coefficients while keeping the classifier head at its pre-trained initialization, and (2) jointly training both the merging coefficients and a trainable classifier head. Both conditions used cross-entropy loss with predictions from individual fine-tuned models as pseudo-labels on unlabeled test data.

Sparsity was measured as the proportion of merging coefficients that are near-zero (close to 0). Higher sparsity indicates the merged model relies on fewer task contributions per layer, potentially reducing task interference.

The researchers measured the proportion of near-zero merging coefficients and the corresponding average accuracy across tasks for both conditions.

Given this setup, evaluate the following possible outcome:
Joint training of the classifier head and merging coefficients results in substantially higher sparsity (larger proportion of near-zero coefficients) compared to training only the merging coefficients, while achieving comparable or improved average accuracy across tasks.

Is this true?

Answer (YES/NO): YES